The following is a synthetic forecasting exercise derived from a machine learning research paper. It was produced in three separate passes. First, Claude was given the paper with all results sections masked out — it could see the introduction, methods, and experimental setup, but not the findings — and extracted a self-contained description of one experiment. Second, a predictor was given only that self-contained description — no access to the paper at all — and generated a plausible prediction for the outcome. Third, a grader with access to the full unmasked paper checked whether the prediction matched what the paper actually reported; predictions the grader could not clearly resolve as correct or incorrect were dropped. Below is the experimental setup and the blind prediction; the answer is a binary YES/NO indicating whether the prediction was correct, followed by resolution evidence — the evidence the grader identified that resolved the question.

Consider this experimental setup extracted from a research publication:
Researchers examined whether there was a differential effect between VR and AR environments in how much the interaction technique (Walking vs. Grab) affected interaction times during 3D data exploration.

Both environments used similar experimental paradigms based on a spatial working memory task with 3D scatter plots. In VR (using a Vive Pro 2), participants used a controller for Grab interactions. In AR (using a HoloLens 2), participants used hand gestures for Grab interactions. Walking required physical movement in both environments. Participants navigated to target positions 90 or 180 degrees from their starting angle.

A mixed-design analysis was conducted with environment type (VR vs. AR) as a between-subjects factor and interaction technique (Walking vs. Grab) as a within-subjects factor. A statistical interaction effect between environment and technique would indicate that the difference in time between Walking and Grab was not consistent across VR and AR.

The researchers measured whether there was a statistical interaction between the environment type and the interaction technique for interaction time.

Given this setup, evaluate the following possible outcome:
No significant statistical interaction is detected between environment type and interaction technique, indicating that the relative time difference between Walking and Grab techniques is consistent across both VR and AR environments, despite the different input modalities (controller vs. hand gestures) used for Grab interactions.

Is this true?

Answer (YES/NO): NO